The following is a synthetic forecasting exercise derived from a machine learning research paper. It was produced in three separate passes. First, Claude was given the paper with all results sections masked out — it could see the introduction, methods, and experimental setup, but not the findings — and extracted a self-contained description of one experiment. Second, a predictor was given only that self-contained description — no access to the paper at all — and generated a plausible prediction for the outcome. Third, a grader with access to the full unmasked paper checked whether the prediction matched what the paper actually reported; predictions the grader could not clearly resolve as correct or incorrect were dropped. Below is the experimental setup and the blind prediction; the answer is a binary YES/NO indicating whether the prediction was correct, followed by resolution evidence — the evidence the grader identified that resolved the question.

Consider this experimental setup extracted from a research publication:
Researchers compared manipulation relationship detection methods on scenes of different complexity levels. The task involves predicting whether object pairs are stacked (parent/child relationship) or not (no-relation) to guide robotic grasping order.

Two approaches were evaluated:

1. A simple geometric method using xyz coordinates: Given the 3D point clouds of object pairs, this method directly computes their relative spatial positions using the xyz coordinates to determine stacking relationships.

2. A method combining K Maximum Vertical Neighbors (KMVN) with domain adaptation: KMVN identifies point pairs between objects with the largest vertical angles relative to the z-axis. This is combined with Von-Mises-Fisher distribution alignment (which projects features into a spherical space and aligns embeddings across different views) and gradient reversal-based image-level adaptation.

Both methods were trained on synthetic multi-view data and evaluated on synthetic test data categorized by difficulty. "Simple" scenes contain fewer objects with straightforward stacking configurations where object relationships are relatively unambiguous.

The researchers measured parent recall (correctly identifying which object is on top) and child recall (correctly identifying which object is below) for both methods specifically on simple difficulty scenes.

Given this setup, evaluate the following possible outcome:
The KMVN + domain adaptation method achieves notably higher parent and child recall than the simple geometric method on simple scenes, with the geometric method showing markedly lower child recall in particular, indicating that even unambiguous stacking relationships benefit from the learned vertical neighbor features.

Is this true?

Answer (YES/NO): NO